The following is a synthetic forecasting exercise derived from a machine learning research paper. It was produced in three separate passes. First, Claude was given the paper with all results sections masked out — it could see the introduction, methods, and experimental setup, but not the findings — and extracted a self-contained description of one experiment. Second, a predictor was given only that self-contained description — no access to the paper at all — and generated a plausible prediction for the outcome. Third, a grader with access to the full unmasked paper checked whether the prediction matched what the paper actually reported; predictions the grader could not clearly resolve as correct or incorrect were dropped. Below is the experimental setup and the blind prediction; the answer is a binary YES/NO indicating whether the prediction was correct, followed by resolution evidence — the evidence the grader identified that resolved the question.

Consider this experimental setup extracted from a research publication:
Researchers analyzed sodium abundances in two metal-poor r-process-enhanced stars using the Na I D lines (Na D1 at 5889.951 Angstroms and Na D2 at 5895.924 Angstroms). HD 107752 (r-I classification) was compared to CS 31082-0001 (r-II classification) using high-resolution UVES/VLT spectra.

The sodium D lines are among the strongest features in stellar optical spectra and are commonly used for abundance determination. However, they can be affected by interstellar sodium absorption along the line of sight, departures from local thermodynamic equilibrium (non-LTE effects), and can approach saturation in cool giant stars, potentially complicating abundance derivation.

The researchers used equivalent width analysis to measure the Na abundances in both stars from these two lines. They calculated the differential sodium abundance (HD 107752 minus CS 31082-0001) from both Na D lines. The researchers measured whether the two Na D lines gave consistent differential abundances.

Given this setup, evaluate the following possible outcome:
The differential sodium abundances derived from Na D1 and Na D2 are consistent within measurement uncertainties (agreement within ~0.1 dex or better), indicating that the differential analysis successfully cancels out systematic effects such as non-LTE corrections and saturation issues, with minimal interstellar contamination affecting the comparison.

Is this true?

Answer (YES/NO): YES